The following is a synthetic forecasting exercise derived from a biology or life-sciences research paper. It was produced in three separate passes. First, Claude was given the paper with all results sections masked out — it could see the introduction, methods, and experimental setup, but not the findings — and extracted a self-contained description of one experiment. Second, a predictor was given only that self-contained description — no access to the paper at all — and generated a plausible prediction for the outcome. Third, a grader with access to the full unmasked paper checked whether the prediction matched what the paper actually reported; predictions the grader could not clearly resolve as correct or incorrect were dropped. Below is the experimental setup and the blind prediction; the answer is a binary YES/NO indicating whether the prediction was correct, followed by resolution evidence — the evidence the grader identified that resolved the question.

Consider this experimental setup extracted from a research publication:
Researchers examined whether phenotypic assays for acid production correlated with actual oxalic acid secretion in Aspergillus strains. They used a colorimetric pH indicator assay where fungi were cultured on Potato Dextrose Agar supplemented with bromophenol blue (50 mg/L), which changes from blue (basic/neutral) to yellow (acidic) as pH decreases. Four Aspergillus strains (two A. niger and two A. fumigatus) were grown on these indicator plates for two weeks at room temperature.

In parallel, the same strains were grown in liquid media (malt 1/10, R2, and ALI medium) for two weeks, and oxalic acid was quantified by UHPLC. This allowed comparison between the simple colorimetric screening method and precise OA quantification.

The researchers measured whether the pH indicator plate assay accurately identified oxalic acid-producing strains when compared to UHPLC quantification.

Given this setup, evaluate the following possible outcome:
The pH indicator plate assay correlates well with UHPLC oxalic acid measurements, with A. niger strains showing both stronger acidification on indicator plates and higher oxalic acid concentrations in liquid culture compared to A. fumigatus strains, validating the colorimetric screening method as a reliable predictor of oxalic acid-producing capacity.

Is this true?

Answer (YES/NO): NO